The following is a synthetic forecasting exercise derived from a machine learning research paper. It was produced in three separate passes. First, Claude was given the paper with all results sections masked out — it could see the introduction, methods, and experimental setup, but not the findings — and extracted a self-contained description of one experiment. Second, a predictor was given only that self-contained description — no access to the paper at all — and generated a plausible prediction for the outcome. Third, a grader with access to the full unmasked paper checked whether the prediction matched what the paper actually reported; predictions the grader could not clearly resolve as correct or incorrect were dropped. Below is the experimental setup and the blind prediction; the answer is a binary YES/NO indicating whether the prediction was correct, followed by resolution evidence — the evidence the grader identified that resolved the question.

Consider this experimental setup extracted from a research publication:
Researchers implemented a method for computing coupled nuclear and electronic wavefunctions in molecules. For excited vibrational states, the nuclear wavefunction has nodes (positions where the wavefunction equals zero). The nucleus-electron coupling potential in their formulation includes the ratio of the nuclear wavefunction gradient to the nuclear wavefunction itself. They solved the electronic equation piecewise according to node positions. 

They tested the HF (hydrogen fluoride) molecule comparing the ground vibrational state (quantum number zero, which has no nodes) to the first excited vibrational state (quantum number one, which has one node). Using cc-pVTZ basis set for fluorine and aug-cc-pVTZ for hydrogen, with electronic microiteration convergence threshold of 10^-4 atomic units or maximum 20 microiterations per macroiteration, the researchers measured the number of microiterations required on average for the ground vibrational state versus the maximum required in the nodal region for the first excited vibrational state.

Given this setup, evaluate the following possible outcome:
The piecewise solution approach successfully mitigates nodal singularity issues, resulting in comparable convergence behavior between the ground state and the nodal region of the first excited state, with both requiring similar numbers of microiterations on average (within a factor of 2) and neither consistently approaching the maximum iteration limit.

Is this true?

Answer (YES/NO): NO